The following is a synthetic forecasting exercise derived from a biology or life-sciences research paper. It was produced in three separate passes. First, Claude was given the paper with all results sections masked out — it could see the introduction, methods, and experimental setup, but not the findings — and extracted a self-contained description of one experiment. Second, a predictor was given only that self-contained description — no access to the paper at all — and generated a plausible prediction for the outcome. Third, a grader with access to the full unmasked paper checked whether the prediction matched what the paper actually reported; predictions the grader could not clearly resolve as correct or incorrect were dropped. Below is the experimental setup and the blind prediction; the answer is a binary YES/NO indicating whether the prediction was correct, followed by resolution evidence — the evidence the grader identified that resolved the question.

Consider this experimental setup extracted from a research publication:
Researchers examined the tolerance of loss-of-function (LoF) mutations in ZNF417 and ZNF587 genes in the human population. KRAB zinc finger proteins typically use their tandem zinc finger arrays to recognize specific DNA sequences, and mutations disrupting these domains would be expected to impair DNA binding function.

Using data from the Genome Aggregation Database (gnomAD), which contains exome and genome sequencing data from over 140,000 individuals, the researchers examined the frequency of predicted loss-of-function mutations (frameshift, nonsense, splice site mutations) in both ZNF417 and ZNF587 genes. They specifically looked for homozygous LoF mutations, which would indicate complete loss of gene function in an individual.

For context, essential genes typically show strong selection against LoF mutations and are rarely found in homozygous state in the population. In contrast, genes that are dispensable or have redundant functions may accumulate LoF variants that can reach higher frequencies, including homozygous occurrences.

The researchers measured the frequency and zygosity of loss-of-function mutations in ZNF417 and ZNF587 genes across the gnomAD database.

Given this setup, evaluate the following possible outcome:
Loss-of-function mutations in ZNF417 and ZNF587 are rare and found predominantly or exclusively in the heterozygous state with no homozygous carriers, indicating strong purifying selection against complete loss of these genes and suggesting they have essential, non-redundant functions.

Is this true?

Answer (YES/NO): NO